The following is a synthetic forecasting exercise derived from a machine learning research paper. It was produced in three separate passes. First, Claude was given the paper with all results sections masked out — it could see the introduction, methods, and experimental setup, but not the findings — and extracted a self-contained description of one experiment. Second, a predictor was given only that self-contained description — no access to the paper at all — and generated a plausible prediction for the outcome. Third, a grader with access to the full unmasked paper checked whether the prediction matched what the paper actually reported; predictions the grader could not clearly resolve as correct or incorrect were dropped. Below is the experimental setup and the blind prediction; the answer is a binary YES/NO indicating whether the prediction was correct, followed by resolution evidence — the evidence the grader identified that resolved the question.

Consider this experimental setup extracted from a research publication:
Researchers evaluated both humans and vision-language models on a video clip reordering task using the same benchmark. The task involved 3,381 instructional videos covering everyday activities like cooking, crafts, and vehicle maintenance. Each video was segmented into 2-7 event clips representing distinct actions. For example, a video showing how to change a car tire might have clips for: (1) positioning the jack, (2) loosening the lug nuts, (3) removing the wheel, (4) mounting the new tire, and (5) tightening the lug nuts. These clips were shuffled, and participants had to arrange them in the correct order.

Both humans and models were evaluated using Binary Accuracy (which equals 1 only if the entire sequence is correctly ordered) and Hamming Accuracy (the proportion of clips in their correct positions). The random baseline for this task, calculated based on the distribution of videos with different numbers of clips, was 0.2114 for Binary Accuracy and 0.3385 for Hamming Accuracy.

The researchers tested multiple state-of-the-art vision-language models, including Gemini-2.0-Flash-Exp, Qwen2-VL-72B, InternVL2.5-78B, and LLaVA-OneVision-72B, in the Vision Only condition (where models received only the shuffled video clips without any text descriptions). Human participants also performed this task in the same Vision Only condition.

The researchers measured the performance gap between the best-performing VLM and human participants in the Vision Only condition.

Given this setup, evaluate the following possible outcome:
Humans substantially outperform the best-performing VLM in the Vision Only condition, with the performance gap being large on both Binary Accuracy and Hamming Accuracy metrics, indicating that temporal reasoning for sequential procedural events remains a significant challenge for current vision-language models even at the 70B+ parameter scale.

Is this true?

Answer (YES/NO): YES